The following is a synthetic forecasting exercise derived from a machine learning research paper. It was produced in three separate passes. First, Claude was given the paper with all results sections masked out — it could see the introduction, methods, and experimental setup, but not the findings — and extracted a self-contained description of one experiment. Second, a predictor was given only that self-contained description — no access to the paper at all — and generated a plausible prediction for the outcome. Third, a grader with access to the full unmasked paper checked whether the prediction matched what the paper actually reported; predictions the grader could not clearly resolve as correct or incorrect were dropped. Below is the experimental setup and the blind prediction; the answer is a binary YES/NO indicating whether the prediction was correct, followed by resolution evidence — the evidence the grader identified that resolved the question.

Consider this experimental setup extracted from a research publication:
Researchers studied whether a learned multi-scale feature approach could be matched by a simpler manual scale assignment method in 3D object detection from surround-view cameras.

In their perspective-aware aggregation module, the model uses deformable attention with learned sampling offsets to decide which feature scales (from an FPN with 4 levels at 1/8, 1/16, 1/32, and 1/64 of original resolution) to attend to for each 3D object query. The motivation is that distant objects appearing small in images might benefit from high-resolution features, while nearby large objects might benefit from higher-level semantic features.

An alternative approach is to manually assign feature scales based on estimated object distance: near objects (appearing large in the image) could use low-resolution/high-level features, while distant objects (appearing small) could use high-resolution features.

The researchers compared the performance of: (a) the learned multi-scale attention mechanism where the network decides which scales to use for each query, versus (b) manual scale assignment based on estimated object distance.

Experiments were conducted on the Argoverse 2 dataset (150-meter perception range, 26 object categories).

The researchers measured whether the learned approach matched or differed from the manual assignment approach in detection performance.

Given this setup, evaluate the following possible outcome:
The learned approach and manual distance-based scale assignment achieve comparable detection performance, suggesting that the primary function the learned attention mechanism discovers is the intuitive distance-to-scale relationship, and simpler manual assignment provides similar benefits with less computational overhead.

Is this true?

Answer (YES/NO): YES